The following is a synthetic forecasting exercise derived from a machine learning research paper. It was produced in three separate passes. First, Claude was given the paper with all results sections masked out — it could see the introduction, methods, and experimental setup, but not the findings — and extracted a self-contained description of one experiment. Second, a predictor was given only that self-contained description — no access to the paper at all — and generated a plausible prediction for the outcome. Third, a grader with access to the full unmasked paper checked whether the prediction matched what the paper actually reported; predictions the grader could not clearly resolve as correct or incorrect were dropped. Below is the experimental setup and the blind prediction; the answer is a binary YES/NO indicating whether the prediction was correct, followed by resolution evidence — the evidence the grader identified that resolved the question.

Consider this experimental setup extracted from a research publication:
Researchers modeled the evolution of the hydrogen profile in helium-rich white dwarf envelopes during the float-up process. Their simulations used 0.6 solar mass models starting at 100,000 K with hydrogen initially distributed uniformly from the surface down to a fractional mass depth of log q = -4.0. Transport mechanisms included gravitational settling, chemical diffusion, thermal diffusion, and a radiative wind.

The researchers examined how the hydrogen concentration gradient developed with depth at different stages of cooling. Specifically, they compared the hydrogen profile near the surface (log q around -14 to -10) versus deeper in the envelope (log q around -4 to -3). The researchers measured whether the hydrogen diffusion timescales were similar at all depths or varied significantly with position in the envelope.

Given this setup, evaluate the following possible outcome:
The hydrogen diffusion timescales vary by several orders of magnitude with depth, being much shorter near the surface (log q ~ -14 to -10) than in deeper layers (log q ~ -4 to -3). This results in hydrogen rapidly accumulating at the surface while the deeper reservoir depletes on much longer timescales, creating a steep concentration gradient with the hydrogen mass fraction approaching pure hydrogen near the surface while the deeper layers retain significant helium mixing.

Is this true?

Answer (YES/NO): YES